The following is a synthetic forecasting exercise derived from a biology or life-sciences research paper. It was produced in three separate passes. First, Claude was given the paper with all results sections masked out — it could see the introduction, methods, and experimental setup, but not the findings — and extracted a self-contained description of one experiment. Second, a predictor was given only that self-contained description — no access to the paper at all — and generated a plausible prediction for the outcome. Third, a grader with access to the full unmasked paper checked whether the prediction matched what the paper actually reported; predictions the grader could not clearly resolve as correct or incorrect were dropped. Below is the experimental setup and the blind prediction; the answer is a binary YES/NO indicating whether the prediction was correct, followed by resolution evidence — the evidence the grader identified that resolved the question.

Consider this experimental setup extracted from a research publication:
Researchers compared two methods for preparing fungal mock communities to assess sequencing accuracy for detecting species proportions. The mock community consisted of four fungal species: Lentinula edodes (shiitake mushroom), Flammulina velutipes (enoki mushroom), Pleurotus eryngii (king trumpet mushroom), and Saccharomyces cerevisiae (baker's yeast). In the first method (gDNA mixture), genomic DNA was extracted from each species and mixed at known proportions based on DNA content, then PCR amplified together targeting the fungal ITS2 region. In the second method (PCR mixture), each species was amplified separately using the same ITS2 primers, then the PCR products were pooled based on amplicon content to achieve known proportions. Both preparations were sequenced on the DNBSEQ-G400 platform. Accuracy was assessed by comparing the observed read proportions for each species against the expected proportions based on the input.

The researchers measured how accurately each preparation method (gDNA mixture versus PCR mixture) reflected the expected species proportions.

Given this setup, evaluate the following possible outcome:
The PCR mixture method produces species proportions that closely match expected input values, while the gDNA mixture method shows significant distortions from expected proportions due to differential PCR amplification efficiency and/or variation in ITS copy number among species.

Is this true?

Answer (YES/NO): NO